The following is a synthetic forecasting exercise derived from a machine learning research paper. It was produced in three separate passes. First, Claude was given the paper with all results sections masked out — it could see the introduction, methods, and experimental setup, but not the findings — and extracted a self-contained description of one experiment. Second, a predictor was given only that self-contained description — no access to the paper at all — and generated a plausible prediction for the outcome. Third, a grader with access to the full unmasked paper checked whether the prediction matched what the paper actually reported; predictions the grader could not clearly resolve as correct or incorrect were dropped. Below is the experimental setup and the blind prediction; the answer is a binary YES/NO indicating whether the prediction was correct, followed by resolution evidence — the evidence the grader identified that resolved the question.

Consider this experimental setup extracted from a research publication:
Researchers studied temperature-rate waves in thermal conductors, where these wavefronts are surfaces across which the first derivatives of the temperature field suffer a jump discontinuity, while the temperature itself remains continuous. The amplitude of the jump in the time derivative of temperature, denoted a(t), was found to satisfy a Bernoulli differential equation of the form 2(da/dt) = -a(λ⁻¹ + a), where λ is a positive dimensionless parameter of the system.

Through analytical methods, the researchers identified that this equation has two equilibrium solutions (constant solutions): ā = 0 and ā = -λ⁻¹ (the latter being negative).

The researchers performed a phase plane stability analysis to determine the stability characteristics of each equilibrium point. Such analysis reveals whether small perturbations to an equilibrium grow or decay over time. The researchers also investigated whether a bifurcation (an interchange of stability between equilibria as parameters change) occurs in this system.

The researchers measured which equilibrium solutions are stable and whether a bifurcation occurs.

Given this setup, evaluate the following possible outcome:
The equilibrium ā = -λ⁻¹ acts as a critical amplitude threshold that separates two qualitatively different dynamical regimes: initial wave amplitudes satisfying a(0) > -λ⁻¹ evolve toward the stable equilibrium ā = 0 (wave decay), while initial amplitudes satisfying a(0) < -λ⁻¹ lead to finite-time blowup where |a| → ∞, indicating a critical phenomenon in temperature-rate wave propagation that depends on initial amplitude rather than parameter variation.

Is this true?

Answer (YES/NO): YES